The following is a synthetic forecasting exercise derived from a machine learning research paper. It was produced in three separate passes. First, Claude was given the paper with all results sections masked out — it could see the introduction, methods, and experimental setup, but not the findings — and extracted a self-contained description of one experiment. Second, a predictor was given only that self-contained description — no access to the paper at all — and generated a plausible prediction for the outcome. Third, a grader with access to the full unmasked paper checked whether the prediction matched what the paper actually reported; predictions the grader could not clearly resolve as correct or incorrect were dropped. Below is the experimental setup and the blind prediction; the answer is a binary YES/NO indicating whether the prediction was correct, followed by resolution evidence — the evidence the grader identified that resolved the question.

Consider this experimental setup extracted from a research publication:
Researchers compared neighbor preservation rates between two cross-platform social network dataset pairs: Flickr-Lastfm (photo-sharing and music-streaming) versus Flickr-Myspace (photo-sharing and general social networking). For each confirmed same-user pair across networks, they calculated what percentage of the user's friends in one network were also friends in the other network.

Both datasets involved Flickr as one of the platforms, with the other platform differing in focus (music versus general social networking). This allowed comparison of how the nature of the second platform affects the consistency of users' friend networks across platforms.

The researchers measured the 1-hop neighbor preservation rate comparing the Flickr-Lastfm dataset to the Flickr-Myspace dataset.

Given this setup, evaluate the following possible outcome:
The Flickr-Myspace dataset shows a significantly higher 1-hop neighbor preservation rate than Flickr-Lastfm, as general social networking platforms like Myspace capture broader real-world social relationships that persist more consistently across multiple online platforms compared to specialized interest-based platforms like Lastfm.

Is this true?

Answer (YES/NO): NO